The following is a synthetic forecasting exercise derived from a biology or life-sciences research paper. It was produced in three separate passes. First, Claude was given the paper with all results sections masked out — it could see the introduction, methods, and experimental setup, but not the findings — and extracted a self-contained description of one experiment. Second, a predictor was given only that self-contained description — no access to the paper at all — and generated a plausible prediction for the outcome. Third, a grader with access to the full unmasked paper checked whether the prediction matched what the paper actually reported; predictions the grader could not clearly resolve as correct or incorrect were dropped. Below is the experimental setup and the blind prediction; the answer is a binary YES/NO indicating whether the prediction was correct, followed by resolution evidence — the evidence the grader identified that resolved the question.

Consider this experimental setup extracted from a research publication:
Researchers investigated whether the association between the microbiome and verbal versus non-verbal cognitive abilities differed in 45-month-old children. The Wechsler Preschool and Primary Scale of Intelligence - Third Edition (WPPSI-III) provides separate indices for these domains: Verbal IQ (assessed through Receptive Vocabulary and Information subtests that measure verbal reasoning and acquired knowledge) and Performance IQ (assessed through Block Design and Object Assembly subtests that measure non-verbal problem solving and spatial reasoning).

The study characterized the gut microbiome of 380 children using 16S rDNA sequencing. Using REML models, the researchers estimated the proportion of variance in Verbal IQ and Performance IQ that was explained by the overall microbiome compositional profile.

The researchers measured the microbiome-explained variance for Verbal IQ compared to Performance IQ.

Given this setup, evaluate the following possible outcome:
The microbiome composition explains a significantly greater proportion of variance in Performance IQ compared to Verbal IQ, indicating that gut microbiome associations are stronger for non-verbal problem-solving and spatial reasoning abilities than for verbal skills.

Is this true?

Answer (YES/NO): NO